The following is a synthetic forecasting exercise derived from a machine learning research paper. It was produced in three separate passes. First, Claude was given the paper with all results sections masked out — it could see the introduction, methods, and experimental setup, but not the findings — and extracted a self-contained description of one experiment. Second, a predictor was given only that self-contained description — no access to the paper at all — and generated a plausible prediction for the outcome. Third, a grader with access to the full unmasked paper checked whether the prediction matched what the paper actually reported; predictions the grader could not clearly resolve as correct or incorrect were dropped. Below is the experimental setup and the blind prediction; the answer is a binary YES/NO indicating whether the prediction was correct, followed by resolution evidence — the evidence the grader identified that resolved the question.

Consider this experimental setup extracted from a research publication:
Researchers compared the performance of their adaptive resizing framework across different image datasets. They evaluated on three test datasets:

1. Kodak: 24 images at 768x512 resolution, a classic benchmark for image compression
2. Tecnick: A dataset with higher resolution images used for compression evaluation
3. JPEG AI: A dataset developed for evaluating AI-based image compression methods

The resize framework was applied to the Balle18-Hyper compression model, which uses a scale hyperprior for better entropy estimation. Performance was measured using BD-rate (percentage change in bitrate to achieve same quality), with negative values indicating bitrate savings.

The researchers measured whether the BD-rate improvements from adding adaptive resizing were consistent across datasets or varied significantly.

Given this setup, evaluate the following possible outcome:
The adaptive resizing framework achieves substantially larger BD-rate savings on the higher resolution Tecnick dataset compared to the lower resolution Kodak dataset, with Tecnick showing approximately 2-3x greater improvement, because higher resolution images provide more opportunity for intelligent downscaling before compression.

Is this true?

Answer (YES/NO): NO